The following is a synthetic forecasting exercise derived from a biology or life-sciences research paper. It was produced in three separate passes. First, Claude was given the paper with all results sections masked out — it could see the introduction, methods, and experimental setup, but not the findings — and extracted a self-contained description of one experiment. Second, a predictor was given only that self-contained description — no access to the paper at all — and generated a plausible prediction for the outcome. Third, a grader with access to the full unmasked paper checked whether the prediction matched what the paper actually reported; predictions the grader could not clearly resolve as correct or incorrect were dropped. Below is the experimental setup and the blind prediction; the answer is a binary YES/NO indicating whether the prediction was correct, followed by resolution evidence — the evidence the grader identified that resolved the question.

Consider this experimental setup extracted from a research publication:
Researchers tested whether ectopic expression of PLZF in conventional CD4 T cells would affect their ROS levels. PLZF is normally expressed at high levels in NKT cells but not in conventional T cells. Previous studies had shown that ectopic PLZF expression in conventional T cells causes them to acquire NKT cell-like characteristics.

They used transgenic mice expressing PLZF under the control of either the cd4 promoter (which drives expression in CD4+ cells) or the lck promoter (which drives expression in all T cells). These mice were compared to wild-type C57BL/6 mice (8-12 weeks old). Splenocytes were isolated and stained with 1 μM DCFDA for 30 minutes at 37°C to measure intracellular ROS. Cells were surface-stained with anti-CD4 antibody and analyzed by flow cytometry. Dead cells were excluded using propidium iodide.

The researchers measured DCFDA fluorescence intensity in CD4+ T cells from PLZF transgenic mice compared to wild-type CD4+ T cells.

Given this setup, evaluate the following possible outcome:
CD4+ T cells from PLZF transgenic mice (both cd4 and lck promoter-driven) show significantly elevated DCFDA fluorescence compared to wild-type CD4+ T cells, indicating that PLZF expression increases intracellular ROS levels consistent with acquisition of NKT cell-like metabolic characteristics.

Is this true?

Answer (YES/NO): YES